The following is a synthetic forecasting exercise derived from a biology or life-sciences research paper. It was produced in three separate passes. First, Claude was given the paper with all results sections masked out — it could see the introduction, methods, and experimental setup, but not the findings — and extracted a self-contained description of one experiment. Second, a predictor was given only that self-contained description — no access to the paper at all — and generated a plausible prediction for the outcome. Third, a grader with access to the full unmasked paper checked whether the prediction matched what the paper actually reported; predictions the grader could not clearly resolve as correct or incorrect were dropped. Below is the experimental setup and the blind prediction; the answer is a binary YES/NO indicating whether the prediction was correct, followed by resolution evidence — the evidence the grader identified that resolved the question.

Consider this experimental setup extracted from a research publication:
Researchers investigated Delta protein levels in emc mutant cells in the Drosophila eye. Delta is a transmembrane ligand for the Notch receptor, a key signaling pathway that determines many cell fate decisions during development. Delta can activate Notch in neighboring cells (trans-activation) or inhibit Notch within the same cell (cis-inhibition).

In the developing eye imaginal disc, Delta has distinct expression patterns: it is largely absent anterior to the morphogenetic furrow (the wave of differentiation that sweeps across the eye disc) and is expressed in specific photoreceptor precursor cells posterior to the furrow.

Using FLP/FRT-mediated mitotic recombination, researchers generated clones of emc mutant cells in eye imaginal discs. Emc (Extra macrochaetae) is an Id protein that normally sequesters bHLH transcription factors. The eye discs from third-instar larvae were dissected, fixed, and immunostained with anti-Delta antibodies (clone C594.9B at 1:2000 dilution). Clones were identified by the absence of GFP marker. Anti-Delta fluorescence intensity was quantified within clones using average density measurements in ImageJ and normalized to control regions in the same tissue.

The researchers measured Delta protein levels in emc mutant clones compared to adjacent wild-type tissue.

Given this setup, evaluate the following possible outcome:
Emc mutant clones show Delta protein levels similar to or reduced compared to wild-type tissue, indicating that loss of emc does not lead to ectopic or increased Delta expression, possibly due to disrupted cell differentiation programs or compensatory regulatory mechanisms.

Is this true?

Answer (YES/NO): NO